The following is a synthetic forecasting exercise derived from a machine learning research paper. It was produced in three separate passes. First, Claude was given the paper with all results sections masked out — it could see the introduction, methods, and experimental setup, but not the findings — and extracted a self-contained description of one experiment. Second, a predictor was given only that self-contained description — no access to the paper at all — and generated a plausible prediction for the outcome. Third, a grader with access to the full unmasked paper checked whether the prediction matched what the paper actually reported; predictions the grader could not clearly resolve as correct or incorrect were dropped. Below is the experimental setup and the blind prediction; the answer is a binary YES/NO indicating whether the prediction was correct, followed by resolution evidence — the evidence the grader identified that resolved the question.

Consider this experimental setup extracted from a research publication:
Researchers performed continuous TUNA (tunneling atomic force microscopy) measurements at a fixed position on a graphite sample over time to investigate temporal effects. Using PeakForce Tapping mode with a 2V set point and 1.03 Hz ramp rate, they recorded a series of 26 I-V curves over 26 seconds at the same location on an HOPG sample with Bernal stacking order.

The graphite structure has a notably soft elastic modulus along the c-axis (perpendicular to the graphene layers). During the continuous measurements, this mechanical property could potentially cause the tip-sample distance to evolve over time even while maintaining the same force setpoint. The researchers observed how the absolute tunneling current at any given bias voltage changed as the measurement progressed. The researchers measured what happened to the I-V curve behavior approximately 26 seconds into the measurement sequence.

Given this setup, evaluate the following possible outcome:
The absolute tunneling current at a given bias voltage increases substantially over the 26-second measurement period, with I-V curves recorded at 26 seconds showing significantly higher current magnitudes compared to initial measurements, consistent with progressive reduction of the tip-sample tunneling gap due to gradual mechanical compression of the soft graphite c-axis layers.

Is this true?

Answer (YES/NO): YES